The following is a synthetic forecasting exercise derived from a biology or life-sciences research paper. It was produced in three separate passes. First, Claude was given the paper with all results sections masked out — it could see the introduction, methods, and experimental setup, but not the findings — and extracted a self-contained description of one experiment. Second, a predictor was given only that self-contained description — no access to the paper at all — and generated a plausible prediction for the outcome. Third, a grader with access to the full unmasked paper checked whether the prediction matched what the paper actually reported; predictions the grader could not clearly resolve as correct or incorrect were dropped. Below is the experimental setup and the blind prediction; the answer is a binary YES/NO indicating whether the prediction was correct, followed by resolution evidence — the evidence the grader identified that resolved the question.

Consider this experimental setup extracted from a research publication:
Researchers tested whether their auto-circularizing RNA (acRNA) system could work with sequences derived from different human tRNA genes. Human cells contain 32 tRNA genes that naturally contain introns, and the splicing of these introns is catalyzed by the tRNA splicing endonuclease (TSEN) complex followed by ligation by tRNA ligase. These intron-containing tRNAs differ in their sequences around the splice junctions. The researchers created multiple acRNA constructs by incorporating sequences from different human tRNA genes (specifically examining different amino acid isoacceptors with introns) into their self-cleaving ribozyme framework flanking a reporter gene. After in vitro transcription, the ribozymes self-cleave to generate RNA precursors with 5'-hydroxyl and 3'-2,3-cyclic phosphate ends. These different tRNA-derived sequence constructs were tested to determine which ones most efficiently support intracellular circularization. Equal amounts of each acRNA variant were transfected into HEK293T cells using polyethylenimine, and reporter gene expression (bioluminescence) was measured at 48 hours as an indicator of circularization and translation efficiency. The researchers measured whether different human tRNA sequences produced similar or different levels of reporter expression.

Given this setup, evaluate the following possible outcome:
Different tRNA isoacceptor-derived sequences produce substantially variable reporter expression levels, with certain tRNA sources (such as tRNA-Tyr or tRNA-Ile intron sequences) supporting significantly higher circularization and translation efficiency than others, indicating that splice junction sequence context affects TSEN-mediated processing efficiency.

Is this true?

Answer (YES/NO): YES